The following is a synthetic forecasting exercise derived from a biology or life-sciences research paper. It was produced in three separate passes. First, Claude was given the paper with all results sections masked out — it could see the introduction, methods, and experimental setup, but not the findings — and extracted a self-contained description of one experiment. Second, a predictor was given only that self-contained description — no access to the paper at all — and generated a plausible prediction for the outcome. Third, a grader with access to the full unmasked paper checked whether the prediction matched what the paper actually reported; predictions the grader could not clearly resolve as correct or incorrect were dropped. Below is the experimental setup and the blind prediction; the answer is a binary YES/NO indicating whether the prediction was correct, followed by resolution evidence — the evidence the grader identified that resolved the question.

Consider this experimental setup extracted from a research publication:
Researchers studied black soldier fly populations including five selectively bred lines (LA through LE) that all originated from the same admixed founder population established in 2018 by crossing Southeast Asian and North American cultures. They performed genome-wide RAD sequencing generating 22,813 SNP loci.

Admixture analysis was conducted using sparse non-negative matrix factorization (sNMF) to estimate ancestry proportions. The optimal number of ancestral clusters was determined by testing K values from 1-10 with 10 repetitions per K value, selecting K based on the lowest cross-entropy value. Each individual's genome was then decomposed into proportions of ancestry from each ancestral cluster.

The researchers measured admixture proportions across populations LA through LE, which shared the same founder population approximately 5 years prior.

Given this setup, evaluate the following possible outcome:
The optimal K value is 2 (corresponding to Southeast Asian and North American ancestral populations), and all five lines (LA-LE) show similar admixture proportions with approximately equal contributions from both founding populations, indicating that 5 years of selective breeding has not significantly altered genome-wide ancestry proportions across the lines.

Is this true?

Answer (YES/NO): NO